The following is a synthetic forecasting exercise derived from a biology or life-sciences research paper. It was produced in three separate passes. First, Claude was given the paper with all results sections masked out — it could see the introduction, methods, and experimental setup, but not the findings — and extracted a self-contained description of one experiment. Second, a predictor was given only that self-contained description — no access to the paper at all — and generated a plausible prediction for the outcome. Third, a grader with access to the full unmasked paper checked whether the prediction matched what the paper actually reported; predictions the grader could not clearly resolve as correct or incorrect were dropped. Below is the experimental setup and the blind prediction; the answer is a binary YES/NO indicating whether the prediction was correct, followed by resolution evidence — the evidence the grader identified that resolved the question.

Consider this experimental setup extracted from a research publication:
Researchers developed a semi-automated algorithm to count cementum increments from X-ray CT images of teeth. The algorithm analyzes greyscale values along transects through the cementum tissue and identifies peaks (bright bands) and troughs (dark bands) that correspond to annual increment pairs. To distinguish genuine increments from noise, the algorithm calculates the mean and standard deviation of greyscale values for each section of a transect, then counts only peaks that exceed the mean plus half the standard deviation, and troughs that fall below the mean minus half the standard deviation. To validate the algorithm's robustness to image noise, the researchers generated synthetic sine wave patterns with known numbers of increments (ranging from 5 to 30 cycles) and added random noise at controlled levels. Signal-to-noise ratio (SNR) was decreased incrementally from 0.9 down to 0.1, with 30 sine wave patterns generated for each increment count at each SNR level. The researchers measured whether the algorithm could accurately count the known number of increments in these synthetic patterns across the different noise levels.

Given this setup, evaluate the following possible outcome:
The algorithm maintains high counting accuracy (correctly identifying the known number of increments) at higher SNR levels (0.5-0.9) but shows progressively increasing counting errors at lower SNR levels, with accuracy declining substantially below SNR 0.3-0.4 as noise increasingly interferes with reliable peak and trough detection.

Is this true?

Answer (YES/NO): NO